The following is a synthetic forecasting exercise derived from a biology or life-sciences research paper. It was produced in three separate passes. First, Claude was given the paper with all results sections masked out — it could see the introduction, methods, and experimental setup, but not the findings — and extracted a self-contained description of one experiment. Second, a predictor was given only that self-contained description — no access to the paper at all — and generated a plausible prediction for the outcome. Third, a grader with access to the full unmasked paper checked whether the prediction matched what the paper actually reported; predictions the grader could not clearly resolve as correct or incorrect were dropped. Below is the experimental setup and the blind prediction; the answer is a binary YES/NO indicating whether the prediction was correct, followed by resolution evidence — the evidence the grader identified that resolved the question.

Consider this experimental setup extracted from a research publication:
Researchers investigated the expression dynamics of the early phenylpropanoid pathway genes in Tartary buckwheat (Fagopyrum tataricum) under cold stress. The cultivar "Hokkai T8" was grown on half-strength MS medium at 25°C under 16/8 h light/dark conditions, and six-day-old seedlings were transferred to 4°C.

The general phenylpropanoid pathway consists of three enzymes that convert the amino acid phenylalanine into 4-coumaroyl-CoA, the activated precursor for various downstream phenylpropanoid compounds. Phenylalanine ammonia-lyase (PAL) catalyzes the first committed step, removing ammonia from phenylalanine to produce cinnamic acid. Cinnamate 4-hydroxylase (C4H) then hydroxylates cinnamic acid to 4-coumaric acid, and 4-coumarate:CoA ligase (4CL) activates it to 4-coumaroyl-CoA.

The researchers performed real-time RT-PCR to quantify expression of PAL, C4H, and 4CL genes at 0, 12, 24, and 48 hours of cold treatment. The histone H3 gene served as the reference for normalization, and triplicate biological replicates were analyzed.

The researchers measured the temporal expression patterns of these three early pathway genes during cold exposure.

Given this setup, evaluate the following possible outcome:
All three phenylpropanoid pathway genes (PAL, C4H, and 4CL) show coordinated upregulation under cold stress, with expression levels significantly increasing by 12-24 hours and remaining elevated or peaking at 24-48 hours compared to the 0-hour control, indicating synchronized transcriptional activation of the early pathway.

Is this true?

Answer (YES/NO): YES